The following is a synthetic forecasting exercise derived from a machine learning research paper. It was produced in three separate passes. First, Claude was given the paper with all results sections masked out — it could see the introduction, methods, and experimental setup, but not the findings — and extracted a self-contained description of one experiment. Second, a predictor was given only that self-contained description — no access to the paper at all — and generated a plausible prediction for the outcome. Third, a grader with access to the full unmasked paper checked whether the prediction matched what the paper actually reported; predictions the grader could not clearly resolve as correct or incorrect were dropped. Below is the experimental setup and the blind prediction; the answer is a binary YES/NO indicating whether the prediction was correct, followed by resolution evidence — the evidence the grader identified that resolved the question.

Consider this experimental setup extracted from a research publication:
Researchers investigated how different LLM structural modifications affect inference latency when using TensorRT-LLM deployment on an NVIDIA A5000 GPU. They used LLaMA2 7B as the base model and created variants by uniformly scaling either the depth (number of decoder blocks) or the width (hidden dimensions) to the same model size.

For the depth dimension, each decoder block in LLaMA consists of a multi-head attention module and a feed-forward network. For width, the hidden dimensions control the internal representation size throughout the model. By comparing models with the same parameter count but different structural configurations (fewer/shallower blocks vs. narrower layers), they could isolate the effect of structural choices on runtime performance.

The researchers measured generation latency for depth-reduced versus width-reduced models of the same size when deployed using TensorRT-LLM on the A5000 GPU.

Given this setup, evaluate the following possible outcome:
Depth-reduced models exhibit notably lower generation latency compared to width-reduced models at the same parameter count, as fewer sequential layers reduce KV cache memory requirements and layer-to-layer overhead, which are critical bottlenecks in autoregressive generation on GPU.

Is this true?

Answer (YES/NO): NO